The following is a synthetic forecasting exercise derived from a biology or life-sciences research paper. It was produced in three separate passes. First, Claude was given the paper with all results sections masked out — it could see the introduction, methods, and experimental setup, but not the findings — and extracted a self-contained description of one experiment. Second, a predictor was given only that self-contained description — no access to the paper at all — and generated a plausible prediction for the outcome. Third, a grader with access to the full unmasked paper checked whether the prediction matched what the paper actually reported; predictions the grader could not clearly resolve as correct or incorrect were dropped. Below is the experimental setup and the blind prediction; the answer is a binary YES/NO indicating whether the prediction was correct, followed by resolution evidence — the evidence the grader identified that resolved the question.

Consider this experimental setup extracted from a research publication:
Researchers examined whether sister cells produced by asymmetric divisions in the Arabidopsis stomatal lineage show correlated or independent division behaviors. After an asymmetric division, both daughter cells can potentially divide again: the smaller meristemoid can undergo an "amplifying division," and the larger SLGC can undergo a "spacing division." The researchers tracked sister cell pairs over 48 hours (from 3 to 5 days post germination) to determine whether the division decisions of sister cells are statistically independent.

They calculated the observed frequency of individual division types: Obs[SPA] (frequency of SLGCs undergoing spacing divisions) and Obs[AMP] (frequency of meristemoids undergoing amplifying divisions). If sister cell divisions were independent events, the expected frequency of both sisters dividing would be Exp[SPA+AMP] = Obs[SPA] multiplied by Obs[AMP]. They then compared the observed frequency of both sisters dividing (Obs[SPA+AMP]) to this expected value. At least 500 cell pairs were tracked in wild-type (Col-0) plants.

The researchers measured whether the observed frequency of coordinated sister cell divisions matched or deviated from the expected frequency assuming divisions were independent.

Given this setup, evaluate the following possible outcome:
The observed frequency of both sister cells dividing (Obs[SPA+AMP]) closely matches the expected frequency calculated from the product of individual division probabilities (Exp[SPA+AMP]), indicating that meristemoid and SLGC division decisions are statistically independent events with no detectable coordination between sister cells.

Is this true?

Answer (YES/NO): NO